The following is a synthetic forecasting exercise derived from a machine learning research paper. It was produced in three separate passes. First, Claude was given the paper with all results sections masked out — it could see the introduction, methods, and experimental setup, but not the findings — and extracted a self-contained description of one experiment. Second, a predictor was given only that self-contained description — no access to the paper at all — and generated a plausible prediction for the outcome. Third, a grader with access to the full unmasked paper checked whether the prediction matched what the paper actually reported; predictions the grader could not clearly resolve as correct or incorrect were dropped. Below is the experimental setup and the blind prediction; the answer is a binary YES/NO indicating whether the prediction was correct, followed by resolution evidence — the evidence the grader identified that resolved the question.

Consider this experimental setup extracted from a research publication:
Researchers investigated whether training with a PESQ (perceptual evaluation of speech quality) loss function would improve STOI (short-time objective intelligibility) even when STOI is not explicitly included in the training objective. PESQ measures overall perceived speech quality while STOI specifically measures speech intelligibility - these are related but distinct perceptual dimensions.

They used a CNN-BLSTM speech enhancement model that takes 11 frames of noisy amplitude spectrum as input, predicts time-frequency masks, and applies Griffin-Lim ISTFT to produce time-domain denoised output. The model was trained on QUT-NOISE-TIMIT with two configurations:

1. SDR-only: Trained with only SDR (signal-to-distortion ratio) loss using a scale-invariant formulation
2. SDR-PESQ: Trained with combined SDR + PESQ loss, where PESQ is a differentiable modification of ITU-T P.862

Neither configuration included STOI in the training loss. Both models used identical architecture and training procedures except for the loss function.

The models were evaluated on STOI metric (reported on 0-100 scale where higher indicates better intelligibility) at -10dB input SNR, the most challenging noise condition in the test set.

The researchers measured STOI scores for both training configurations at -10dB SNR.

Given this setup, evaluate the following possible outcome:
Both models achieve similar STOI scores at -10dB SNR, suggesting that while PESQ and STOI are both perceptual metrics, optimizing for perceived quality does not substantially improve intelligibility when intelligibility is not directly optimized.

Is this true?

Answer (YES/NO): NO